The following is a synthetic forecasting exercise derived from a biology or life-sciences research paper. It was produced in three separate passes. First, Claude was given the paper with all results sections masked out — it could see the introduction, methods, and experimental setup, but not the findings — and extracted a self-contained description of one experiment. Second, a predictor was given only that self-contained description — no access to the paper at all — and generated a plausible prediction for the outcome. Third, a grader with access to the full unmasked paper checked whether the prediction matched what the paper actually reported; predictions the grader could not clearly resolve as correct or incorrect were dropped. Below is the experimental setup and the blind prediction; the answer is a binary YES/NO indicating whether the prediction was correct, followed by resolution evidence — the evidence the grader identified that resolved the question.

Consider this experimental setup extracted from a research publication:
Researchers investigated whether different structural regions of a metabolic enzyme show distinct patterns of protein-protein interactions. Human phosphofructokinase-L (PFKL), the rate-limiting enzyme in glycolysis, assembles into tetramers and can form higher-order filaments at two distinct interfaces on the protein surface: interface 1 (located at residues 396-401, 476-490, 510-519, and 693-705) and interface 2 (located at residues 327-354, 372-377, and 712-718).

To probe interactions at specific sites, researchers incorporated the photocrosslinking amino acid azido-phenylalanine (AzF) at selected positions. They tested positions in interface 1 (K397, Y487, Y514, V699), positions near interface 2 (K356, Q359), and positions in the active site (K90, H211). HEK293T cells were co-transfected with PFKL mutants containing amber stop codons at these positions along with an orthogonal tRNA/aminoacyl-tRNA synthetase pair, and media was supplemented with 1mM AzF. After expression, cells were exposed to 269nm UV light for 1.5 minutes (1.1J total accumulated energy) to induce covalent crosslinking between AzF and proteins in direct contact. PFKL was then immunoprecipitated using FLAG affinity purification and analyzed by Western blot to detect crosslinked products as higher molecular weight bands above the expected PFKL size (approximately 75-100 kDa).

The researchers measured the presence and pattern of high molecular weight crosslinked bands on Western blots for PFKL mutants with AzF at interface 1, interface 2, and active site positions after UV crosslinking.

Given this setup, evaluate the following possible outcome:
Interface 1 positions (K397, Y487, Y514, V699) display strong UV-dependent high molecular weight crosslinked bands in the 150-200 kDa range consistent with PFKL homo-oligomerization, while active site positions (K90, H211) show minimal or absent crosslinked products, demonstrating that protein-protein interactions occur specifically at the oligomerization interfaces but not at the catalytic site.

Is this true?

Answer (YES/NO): NO